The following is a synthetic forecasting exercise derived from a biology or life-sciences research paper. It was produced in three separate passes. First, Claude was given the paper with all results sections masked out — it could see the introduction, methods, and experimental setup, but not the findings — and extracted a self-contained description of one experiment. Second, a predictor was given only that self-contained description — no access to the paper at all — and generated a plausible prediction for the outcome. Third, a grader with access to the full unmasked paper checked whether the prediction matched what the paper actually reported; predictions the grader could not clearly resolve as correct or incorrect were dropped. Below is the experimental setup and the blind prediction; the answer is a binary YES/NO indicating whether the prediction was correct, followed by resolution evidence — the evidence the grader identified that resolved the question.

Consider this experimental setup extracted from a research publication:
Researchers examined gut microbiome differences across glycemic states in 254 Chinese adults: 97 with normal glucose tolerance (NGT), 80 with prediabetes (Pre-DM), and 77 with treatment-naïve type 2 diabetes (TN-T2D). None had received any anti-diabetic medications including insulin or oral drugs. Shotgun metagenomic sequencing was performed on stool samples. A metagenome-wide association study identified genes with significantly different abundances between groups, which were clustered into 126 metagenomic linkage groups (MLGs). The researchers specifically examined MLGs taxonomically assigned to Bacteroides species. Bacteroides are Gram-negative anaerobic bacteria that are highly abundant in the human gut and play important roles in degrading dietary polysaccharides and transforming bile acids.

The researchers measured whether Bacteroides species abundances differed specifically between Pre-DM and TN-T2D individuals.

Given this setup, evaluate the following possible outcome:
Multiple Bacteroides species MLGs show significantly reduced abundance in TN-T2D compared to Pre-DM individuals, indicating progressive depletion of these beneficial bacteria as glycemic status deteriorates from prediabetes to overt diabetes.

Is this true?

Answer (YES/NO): NO